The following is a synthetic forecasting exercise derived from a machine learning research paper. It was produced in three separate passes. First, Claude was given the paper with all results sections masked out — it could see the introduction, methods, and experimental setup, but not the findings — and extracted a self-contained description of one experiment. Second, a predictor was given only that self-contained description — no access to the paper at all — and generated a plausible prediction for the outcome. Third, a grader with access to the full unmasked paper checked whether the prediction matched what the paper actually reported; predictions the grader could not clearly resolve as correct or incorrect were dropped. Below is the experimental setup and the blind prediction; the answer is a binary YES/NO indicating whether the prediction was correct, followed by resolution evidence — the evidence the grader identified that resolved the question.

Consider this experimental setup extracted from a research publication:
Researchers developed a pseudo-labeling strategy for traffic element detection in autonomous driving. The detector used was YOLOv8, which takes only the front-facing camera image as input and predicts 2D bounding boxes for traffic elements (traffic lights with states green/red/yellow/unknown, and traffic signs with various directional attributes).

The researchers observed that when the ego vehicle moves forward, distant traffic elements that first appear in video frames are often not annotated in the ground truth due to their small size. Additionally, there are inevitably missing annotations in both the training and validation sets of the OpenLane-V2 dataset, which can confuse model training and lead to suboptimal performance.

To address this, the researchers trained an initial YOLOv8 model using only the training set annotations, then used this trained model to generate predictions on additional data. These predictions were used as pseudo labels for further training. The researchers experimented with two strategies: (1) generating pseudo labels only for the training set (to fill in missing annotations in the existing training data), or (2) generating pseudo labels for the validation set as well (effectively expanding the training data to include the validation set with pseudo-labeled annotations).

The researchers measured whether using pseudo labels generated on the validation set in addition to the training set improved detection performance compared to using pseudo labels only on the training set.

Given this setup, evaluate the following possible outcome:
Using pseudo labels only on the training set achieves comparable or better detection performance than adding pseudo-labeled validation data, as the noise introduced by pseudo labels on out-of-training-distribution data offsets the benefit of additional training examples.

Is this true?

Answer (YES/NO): NO